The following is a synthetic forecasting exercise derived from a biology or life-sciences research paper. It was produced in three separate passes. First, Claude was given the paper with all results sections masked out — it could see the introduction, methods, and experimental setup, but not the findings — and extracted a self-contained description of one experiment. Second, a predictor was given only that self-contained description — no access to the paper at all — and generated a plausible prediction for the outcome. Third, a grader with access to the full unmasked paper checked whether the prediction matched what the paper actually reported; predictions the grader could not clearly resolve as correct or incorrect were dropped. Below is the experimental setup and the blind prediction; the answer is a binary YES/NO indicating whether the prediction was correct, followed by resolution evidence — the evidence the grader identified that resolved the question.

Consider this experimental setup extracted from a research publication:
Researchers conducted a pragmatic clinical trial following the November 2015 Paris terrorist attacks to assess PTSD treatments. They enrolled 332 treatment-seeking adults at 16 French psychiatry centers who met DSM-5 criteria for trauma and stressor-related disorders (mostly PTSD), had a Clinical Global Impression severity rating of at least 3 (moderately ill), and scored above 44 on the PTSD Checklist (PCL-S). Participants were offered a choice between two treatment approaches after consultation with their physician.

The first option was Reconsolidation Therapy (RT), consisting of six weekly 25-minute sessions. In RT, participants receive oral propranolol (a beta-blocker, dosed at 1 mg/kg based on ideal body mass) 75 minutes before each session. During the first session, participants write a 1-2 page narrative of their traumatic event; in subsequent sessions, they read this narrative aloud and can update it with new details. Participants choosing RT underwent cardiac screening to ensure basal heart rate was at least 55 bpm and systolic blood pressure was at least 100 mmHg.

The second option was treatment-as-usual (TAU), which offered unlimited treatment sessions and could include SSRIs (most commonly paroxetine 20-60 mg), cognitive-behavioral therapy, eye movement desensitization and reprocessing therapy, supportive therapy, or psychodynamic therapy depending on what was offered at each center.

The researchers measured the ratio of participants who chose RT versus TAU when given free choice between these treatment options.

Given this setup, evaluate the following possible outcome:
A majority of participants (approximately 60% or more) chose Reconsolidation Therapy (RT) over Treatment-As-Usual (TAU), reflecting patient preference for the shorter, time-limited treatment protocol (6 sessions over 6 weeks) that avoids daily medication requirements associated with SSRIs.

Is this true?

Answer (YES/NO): YES